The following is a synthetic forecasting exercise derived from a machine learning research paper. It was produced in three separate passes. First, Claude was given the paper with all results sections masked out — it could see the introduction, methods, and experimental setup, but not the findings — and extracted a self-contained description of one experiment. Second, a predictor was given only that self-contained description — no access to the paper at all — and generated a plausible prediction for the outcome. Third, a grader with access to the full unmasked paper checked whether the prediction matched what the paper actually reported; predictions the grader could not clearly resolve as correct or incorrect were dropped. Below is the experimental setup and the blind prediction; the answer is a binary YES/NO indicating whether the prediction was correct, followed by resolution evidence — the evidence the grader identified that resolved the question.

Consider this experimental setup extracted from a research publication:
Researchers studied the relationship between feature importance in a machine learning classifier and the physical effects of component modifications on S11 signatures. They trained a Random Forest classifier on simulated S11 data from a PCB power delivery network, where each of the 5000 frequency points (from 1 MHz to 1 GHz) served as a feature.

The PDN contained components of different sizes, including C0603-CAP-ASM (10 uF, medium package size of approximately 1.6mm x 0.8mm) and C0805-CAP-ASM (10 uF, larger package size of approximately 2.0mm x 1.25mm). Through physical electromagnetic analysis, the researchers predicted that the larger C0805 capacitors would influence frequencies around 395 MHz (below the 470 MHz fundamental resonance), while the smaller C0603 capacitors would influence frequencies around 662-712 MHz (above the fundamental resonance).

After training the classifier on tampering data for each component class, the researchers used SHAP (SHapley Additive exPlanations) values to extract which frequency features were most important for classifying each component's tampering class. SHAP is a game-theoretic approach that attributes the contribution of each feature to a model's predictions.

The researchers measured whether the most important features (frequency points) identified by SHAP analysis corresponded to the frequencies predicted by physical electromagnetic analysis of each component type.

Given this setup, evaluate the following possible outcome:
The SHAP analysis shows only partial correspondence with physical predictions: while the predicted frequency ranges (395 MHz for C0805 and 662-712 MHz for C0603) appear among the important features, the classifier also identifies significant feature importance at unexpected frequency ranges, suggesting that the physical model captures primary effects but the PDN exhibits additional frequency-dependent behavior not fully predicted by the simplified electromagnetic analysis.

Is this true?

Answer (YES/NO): YES